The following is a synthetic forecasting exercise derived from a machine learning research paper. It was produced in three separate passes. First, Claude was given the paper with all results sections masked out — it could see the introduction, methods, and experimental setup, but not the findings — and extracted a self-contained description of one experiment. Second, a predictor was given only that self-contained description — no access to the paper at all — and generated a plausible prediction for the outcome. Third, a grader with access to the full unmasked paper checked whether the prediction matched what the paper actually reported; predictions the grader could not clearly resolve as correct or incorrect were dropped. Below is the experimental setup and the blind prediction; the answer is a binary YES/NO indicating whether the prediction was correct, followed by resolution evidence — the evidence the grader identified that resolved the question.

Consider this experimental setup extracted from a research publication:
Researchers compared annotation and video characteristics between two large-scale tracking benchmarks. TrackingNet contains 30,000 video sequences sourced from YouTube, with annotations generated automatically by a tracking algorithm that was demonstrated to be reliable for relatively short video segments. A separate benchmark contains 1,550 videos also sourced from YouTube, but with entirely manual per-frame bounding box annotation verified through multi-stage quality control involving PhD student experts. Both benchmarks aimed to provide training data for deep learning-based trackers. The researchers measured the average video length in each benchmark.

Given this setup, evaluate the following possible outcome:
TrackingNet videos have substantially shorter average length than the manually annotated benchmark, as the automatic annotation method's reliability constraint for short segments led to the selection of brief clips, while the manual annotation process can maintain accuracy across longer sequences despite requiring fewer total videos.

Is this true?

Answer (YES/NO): YES